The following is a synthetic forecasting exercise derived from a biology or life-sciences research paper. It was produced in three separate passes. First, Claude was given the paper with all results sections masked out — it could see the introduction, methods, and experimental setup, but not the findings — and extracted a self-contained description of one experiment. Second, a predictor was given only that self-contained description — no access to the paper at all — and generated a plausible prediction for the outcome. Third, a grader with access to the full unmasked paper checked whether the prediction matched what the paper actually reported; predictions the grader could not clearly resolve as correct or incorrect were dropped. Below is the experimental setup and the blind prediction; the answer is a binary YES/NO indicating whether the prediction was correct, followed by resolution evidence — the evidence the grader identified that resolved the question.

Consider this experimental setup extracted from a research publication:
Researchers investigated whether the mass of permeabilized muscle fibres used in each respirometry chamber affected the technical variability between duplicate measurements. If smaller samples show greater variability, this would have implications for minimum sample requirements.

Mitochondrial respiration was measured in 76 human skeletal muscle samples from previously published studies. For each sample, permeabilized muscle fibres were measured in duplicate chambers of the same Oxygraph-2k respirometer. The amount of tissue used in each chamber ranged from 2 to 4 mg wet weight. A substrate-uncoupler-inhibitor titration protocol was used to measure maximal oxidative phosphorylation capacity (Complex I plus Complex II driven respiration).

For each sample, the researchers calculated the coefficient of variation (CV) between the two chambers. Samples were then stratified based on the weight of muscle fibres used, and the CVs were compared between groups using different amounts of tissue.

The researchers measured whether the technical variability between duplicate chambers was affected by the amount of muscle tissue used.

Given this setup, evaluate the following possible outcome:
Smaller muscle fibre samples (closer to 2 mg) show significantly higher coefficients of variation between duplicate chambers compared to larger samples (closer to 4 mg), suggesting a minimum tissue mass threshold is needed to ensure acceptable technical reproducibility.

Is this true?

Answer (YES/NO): NO